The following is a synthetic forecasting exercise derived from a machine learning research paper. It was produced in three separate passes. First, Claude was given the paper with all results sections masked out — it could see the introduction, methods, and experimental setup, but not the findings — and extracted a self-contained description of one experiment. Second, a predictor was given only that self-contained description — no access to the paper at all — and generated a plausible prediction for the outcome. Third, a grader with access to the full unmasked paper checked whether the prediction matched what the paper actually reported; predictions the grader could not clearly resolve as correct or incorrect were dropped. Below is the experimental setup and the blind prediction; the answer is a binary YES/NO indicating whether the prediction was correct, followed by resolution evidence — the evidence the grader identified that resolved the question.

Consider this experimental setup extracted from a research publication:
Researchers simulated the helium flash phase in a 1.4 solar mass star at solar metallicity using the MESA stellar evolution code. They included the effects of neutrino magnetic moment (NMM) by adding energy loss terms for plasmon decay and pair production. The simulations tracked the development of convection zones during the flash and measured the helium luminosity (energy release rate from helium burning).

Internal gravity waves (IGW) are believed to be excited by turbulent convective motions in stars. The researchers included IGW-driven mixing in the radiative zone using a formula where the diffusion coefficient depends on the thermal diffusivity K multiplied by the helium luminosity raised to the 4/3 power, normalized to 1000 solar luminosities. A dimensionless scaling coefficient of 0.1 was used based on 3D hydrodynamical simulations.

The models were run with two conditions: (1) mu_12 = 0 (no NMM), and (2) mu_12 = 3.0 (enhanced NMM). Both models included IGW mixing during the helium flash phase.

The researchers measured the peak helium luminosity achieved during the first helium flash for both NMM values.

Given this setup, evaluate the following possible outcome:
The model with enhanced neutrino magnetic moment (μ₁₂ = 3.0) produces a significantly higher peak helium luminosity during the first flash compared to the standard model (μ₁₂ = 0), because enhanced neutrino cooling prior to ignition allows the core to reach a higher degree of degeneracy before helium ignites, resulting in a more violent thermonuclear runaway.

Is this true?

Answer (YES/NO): YES